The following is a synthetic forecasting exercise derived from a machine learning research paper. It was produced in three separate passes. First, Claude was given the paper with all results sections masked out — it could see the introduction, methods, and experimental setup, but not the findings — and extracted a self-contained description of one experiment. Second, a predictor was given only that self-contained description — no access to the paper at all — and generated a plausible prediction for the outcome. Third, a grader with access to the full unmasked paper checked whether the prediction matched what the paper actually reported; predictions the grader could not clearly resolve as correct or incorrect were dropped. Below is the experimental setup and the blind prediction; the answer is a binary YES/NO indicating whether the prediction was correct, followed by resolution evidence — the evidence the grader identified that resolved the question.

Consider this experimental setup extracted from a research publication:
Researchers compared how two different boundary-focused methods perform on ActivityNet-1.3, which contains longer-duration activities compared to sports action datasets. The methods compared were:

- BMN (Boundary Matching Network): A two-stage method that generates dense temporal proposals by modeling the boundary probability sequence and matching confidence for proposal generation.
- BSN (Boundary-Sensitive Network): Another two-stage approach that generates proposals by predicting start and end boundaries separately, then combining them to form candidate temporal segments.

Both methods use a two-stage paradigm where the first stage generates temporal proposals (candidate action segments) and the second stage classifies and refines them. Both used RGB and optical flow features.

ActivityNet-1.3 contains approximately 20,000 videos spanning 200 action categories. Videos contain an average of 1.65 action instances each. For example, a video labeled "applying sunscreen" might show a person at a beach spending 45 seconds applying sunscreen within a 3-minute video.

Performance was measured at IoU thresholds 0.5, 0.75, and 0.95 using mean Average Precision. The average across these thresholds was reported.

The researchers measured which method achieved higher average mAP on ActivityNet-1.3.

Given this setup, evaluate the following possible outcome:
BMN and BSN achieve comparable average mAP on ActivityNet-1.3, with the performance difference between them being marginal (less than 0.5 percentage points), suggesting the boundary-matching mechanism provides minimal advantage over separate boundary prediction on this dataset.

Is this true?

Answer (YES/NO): NO